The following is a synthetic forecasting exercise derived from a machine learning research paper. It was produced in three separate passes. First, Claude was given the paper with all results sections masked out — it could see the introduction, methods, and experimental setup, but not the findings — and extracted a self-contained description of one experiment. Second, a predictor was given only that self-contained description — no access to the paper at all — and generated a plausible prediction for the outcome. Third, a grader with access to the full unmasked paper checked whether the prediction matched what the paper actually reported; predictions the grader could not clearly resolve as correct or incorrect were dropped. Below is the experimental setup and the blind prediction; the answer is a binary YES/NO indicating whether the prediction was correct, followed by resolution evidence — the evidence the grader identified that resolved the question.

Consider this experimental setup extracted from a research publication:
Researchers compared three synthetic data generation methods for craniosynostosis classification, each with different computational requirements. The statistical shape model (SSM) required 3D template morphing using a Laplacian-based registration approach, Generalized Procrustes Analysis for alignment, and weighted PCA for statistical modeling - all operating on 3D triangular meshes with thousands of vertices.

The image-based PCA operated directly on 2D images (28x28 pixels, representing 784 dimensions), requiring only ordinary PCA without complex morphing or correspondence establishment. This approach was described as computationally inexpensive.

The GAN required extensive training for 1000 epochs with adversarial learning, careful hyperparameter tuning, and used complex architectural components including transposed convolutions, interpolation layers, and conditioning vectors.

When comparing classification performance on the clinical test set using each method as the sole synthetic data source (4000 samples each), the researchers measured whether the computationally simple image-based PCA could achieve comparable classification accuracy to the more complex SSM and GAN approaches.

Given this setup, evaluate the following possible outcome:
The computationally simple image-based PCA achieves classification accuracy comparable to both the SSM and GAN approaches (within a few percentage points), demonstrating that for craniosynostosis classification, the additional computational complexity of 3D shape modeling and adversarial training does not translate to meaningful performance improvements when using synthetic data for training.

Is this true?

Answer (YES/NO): NO